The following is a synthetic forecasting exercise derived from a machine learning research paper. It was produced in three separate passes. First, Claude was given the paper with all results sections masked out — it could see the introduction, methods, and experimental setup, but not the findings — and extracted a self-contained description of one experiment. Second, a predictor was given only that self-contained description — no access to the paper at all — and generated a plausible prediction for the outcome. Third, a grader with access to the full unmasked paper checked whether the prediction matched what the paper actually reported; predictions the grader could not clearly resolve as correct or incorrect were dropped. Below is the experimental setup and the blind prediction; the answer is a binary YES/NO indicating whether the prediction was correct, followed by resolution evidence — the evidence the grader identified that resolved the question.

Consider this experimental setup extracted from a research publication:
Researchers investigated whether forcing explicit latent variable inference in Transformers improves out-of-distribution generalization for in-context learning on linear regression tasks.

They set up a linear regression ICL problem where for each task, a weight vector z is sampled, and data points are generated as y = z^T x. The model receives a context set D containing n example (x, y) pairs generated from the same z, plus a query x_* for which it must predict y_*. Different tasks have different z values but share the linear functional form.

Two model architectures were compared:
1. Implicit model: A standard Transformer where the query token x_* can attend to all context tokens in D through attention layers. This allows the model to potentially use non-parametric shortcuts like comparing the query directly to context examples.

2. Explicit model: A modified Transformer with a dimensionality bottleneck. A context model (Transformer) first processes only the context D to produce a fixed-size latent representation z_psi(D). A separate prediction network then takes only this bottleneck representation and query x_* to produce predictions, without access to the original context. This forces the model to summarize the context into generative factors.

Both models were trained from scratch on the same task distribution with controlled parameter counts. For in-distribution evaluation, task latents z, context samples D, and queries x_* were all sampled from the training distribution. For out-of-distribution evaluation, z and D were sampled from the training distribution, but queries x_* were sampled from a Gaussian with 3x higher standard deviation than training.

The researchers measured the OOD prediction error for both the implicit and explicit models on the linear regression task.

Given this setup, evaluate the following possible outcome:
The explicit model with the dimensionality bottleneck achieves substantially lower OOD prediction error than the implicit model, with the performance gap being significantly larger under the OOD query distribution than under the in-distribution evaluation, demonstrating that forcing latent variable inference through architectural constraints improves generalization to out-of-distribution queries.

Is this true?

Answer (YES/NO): NO